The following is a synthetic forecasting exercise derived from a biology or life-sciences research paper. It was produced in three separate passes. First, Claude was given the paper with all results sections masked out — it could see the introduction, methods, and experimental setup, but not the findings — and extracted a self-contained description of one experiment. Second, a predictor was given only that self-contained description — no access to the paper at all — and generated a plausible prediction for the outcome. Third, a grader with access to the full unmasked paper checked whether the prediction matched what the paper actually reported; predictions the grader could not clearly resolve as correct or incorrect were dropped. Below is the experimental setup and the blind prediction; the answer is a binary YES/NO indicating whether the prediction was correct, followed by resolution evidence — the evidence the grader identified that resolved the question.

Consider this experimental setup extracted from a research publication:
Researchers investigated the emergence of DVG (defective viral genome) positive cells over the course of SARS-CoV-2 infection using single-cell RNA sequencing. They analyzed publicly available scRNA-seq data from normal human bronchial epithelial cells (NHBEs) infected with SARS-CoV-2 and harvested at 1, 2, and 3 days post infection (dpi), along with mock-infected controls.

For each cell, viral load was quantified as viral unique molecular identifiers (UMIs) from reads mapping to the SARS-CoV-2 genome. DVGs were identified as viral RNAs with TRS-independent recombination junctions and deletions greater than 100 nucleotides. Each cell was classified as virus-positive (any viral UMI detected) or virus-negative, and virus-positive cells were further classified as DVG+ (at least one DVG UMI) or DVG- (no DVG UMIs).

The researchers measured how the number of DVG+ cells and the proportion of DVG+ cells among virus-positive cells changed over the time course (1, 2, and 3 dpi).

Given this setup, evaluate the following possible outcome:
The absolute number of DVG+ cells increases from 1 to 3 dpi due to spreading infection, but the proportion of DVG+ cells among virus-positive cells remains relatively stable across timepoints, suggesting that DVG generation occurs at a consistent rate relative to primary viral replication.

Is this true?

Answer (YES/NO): NO